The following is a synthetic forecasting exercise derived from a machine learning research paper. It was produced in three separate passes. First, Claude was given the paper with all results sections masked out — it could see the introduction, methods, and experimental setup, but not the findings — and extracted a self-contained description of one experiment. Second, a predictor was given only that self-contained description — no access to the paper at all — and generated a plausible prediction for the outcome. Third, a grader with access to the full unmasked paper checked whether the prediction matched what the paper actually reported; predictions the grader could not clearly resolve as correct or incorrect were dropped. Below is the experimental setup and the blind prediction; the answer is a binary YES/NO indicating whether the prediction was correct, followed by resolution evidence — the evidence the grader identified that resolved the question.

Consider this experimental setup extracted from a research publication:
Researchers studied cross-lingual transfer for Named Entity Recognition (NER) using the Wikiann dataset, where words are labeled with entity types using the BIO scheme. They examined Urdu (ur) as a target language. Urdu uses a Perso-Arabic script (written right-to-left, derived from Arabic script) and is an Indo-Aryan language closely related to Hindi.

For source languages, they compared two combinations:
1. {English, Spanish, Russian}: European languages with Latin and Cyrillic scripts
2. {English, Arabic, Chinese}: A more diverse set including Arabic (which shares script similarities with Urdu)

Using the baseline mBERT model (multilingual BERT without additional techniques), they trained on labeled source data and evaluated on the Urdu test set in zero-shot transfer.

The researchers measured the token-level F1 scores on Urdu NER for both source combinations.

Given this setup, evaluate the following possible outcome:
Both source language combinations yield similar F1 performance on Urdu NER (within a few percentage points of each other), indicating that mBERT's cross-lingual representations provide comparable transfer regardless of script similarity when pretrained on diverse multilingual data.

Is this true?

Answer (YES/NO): YES